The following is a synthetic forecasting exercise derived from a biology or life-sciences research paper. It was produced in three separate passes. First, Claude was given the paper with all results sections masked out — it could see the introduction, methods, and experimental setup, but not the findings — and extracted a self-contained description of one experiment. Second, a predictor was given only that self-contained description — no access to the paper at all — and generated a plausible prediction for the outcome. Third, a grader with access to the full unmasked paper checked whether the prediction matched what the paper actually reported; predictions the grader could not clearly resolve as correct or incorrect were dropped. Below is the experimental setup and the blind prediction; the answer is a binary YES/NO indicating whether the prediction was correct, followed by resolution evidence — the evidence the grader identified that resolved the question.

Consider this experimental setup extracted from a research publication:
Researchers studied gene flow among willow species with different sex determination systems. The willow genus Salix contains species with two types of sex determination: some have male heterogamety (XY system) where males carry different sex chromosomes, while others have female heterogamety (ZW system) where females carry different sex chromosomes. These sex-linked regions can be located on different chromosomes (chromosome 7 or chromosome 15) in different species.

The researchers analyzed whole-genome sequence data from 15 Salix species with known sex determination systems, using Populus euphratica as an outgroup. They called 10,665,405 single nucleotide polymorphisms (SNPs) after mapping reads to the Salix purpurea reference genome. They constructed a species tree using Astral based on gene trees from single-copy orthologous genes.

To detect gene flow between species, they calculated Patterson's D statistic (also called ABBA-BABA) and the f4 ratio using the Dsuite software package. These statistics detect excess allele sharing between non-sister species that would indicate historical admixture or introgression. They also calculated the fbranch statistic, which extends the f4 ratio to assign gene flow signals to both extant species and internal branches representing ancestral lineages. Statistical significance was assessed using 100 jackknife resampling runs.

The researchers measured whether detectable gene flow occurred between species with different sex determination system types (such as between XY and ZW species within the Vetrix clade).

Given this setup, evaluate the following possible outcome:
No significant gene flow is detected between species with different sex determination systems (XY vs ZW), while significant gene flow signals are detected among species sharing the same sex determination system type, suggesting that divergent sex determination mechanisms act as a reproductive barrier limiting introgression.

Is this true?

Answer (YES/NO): NO